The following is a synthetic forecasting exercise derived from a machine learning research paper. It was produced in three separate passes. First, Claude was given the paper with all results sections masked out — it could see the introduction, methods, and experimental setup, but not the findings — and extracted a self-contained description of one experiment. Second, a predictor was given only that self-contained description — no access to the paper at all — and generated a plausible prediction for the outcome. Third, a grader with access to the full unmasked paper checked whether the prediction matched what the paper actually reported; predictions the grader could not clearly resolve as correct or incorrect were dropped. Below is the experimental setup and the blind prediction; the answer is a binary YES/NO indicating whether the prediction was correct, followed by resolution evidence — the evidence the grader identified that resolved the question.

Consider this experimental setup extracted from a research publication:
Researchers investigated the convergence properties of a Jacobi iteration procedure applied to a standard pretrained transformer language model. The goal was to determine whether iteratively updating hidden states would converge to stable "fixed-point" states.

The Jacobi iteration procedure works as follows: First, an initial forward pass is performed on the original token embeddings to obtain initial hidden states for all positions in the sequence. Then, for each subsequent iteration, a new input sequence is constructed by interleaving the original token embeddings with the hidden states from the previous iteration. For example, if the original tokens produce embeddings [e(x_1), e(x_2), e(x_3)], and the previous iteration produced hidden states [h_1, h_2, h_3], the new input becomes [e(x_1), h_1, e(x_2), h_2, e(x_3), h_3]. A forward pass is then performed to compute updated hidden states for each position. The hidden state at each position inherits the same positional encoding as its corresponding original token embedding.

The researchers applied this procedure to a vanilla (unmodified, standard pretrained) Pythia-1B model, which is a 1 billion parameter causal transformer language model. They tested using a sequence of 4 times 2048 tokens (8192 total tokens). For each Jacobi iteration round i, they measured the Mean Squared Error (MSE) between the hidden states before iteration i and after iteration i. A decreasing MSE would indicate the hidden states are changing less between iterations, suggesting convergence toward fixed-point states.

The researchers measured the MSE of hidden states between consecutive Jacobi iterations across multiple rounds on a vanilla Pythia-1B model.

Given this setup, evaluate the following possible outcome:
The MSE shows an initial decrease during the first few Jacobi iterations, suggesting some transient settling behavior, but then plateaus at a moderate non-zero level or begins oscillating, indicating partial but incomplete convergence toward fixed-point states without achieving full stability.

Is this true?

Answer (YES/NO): NO